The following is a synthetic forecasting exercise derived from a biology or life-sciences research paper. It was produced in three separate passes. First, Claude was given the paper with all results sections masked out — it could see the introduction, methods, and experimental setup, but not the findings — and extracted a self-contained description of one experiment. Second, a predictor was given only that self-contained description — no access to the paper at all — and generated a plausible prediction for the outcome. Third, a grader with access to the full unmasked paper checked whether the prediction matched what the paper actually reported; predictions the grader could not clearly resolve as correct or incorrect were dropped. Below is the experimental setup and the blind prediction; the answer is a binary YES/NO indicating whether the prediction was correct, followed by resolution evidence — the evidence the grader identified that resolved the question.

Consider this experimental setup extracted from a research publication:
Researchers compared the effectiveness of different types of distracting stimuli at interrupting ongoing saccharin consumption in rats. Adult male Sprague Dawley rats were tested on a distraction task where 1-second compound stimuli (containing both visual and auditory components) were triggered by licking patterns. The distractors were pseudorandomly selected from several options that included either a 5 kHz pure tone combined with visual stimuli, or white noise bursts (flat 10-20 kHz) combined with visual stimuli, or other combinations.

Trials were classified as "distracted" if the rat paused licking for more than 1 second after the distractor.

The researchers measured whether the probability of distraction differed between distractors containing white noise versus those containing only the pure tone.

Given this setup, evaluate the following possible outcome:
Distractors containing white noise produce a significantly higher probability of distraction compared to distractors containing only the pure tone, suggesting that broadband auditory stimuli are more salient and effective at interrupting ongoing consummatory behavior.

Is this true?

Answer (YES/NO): YES